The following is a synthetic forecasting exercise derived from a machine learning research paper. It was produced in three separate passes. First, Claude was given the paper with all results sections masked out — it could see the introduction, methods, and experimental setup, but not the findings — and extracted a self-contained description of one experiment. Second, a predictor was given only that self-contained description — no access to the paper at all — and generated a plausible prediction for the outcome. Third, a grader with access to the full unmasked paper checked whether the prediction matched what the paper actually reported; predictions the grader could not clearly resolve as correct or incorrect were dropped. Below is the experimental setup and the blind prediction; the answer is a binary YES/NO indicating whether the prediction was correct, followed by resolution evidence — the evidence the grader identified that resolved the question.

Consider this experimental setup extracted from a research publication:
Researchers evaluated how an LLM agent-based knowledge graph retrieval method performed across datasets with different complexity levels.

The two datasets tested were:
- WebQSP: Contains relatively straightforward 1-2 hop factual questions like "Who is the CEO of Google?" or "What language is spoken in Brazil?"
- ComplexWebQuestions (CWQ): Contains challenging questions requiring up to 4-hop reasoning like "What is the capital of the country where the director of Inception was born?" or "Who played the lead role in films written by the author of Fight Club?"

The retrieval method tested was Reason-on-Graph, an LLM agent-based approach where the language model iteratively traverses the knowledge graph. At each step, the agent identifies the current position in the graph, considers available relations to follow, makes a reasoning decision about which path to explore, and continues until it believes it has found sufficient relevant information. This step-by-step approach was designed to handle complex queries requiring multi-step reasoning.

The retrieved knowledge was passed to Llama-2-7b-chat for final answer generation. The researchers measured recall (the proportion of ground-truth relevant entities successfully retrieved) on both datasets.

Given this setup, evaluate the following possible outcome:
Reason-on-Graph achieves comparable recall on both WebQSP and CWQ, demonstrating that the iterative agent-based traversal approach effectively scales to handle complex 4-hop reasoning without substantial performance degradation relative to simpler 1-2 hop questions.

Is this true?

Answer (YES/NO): NO